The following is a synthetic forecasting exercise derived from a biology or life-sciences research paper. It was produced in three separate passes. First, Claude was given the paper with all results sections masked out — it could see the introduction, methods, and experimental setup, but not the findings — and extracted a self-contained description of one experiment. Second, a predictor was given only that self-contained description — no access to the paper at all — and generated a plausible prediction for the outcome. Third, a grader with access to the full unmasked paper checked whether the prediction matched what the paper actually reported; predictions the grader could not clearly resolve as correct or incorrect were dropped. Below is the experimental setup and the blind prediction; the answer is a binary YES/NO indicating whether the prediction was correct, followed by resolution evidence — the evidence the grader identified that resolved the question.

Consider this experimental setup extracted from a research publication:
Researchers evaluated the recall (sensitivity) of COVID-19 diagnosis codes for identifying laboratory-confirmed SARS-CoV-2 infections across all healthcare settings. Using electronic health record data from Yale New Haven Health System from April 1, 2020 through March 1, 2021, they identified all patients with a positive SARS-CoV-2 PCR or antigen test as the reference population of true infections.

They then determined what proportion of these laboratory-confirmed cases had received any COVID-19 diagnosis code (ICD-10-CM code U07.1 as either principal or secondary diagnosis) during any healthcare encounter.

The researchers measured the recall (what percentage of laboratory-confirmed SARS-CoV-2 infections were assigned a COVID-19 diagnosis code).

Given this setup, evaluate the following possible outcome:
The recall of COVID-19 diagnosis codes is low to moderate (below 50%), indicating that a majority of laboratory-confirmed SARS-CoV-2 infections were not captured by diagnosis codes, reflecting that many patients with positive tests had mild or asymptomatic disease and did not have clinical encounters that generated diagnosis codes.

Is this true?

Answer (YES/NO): NO